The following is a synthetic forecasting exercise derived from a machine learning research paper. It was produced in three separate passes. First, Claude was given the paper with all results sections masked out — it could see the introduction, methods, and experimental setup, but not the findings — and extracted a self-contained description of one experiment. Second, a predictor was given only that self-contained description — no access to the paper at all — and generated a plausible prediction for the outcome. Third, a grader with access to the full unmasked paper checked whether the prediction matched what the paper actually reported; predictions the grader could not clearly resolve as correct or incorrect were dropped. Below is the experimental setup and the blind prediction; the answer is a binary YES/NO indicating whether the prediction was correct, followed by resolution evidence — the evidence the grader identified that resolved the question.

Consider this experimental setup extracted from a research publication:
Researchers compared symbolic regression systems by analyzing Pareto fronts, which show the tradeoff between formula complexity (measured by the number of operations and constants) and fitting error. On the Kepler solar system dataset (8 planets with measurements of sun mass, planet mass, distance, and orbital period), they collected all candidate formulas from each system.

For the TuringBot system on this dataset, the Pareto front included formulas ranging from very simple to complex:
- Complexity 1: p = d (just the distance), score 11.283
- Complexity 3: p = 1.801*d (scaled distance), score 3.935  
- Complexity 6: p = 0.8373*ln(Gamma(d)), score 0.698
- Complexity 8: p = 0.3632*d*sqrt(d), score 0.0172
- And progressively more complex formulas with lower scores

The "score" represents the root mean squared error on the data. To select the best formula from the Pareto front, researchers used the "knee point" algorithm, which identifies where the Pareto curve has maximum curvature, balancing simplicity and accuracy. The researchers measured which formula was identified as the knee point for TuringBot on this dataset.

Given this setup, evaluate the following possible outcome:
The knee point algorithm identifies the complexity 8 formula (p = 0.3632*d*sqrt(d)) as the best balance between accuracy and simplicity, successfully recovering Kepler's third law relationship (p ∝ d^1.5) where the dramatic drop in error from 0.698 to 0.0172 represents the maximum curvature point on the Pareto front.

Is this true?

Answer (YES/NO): YES